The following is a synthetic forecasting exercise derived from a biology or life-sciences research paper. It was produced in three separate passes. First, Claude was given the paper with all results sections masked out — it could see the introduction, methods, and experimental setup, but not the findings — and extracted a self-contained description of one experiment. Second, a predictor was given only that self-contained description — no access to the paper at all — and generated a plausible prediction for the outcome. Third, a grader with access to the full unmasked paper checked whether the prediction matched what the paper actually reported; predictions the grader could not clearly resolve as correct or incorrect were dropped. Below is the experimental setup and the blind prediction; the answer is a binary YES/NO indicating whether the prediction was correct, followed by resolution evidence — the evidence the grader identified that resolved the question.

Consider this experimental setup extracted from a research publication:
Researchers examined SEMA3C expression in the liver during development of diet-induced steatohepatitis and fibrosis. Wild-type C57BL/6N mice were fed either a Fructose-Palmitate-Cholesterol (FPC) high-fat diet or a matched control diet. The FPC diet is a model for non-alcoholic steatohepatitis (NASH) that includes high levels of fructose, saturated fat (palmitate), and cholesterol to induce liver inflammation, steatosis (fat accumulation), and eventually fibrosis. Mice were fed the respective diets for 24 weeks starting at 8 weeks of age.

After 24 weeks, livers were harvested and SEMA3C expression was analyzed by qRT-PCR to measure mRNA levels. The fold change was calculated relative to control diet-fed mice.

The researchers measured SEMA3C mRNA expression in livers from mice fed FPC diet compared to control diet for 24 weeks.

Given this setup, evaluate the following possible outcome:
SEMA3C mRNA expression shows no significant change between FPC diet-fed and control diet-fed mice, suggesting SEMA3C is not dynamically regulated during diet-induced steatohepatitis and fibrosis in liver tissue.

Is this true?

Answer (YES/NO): NO